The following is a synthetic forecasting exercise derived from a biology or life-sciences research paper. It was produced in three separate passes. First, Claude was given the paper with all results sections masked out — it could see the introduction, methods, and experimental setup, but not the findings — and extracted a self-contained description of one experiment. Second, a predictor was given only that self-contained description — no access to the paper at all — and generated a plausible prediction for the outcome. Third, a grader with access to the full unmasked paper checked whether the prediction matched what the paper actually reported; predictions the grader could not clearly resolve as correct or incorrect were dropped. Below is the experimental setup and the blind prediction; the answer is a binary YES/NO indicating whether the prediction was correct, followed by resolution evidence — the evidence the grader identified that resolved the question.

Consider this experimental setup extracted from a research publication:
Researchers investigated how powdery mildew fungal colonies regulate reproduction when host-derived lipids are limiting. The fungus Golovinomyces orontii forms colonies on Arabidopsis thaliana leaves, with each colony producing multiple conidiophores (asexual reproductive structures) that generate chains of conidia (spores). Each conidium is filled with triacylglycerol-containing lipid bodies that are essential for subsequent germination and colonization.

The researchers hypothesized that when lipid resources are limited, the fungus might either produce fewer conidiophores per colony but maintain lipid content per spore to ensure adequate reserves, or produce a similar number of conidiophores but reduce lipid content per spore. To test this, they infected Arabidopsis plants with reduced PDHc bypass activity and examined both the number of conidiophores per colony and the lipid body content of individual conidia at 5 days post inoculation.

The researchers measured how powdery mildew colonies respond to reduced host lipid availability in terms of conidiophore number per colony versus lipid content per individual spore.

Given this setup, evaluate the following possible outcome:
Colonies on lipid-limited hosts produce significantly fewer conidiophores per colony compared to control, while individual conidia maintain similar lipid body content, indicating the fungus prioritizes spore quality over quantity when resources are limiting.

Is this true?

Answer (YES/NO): YES